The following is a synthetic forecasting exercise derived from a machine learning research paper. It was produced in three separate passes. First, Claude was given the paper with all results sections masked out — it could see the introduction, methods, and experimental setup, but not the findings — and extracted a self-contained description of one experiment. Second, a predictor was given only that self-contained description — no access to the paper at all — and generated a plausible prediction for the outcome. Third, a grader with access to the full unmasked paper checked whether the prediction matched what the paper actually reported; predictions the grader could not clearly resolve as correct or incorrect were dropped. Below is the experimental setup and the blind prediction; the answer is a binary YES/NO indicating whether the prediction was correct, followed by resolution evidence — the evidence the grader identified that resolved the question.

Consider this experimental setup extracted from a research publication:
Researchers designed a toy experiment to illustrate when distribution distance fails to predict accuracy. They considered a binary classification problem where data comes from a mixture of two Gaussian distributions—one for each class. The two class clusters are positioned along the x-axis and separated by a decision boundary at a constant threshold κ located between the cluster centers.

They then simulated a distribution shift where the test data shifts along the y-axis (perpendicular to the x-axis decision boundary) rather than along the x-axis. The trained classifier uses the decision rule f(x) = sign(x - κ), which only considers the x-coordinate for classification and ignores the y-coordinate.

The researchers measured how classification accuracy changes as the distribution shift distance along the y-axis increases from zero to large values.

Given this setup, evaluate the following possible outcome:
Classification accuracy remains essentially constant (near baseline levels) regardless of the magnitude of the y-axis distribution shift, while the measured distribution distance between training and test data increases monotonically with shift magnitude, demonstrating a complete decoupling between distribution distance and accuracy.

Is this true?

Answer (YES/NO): NO